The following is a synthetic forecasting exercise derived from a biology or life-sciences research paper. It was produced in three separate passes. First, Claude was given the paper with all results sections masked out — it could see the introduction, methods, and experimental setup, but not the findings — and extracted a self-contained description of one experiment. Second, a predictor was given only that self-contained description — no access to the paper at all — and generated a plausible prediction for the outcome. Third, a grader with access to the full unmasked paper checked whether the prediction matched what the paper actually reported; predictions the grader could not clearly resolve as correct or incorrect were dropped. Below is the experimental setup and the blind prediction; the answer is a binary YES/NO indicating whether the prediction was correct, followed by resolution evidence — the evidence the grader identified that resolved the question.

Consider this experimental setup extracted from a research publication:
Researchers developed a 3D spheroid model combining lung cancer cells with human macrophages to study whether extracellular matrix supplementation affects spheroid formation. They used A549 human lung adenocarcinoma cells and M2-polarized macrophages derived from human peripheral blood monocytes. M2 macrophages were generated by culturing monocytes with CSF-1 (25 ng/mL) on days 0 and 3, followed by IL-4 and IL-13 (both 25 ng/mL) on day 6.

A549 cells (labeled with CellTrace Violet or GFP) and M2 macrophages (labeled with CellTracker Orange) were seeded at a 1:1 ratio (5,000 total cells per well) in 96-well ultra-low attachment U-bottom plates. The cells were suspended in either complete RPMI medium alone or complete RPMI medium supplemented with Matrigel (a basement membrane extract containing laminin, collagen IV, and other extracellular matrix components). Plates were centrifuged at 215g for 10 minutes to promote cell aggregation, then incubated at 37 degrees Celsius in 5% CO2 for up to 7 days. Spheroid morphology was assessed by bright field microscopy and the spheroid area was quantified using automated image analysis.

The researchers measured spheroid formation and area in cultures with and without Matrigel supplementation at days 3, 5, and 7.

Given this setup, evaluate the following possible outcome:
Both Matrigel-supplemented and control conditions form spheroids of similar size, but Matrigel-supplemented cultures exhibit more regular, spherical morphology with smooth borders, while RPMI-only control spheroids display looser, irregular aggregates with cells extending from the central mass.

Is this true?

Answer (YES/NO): NO